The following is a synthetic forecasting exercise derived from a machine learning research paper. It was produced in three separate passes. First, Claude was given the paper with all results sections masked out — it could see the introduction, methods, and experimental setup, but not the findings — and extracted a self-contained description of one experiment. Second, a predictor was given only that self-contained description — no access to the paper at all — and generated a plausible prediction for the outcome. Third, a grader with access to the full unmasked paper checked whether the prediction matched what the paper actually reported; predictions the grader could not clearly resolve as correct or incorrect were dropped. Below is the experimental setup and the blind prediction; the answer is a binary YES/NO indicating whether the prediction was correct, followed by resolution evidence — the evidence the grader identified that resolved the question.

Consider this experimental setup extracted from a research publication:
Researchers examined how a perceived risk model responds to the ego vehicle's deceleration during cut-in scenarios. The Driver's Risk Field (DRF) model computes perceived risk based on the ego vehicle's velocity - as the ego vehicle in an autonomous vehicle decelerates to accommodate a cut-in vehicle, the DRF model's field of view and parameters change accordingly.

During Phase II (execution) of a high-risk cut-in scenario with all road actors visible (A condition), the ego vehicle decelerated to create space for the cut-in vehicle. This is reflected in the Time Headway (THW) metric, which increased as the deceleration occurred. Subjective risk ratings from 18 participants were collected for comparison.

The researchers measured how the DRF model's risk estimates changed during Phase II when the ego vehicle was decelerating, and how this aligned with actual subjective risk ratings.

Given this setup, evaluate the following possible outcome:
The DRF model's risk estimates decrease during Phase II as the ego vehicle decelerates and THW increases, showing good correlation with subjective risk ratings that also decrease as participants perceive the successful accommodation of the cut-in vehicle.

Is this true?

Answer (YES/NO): NO